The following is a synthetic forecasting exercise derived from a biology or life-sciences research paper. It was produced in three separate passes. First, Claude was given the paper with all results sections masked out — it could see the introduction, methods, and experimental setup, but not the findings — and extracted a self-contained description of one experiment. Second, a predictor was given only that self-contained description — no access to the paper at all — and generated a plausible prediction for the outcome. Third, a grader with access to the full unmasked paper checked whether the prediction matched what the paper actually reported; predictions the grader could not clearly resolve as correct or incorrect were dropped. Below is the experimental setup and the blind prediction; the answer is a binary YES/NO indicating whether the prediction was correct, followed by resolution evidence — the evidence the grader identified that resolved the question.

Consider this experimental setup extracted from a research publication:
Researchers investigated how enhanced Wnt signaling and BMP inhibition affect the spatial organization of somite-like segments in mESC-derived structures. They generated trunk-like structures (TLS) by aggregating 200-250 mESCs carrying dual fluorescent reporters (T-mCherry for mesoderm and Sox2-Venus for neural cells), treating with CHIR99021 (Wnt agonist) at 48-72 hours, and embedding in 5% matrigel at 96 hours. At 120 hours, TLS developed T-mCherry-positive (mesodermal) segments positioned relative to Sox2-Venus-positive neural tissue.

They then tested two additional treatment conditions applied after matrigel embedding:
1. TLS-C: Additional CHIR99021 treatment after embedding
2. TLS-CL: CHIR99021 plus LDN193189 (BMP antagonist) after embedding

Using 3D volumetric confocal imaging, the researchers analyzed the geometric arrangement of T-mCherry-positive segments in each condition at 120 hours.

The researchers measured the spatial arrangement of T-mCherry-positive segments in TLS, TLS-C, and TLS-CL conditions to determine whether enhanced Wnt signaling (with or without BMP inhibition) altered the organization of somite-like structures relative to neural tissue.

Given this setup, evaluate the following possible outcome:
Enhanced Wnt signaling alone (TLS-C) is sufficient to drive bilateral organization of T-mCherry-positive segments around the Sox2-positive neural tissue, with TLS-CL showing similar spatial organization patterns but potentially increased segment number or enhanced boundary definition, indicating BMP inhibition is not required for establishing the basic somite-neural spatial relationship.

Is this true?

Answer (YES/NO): NO